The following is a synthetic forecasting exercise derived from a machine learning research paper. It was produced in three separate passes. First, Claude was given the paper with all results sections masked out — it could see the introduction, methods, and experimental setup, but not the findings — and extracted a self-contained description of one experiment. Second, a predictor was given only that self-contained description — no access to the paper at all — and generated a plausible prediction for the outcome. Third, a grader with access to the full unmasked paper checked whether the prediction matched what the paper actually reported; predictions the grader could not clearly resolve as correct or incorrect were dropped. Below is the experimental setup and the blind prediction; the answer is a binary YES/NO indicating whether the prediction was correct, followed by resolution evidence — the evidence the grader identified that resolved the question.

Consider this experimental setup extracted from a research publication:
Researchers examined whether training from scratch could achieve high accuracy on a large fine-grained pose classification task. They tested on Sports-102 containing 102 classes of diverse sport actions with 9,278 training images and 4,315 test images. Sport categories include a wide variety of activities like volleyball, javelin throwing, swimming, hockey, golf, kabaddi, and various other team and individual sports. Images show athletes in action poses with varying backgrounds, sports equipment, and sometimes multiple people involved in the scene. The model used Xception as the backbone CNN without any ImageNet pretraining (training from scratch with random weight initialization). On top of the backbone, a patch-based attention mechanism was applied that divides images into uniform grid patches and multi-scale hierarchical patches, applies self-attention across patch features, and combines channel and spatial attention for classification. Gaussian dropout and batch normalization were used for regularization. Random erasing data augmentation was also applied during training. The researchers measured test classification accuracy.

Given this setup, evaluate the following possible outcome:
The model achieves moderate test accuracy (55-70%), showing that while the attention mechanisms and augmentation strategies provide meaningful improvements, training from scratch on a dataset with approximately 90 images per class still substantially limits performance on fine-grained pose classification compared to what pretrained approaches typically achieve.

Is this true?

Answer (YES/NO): NO